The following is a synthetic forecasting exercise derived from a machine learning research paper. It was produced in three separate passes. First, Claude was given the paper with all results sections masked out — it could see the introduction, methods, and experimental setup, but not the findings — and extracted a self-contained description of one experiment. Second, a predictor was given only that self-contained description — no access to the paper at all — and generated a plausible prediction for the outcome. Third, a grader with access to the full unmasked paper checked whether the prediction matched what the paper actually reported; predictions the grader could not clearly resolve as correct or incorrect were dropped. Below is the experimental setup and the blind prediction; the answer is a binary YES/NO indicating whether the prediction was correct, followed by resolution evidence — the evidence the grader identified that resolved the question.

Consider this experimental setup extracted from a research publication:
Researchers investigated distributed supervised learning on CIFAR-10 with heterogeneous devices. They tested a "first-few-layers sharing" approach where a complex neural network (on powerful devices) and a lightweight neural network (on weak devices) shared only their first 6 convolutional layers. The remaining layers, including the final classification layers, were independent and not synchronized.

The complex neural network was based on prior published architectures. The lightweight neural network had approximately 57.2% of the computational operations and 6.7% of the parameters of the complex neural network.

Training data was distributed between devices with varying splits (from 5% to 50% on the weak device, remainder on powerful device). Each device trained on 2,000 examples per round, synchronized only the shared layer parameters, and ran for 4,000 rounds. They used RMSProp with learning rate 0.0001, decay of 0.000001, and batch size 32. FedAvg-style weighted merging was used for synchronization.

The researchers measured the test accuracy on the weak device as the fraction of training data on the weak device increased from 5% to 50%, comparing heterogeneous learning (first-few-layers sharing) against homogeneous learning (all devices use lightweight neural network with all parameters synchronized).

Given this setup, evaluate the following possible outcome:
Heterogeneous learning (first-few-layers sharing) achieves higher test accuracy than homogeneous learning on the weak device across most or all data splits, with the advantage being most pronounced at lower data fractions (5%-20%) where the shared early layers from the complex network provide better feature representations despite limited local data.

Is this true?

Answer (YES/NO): NO